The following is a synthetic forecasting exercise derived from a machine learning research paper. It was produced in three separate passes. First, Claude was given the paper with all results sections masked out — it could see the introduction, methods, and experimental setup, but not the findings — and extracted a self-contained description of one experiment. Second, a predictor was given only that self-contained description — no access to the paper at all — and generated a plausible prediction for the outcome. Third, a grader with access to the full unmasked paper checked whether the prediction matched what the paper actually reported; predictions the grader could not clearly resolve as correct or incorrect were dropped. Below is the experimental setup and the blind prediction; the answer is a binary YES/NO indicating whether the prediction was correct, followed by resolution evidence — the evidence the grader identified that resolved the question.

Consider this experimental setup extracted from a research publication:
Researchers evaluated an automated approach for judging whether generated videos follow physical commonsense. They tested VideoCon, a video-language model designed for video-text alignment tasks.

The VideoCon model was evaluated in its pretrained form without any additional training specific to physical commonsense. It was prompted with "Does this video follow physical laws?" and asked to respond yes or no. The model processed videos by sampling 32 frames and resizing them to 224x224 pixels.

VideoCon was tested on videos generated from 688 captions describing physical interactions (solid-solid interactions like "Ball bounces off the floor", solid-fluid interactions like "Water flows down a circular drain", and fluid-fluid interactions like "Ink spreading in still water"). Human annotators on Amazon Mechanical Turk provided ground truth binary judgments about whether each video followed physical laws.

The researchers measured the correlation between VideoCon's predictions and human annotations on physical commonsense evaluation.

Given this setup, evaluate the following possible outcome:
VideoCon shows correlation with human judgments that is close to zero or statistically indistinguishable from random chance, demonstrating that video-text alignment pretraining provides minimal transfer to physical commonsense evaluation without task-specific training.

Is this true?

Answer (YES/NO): YES